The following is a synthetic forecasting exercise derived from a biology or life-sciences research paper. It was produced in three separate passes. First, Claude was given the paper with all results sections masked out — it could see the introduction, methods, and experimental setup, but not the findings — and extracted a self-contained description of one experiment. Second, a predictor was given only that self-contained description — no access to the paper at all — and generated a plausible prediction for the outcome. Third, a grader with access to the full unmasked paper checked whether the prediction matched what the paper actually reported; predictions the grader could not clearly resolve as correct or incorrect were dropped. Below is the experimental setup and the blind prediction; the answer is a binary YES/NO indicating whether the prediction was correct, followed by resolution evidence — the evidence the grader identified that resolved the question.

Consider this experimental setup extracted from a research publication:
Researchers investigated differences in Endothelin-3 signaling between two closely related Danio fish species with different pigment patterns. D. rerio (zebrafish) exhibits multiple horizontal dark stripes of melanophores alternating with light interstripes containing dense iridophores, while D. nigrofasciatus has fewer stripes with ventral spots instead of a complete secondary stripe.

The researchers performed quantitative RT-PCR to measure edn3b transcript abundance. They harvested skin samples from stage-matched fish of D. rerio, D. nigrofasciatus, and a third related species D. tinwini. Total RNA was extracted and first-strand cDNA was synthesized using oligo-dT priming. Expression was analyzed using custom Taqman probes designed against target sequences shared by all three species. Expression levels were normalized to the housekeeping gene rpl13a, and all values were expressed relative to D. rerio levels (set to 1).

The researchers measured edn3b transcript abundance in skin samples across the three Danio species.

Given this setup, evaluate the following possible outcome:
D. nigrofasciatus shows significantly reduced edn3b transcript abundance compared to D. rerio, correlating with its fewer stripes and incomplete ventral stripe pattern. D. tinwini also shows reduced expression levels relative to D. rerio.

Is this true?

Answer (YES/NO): YES